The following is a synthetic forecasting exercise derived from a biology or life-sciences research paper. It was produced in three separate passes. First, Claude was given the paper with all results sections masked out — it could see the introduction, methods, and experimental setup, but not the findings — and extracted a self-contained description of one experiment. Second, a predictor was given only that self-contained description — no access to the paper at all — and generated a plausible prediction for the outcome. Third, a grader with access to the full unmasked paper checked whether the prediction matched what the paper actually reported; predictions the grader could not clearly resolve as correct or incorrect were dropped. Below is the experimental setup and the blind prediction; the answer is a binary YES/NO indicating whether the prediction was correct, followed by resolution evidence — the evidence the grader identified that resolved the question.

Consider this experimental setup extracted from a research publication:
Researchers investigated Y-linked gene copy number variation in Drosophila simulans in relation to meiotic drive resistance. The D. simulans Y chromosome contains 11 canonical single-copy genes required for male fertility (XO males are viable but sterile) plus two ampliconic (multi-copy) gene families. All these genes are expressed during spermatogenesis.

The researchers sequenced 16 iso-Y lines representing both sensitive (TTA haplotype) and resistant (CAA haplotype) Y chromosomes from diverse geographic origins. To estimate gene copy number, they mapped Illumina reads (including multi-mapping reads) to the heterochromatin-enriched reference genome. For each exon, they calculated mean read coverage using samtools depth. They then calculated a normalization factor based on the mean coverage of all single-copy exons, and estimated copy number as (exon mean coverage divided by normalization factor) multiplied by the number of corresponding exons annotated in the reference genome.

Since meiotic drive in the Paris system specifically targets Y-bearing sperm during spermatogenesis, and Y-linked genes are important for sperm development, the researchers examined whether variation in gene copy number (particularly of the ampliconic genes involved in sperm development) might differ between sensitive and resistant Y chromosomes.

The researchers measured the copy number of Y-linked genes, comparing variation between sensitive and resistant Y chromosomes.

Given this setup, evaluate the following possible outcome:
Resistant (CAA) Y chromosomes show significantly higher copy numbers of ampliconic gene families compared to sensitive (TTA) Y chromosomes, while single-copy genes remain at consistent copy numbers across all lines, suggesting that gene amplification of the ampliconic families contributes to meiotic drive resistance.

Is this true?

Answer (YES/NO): NO